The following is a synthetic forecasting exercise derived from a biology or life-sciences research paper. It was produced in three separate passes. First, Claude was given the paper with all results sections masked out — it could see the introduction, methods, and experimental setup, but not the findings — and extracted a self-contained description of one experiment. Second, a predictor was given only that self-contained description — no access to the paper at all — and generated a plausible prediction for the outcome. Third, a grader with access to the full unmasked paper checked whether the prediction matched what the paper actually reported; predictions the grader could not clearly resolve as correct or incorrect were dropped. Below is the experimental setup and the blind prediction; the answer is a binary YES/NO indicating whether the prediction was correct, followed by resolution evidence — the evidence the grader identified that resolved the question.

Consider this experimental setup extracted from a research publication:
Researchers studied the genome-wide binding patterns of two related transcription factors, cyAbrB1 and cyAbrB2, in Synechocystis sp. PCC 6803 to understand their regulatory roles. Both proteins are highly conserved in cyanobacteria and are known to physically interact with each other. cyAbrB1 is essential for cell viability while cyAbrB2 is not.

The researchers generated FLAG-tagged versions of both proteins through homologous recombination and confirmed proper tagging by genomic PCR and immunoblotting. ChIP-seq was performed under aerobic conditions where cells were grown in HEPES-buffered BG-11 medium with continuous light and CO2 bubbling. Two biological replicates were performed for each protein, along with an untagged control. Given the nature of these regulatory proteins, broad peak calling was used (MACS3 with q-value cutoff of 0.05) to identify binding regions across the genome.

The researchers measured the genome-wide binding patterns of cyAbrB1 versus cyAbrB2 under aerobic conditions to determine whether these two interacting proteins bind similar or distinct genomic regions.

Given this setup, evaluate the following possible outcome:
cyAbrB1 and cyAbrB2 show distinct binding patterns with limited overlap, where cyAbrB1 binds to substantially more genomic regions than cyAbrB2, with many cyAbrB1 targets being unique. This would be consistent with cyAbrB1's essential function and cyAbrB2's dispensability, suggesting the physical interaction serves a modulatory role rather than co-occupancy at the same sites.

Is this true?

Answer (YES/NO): NO